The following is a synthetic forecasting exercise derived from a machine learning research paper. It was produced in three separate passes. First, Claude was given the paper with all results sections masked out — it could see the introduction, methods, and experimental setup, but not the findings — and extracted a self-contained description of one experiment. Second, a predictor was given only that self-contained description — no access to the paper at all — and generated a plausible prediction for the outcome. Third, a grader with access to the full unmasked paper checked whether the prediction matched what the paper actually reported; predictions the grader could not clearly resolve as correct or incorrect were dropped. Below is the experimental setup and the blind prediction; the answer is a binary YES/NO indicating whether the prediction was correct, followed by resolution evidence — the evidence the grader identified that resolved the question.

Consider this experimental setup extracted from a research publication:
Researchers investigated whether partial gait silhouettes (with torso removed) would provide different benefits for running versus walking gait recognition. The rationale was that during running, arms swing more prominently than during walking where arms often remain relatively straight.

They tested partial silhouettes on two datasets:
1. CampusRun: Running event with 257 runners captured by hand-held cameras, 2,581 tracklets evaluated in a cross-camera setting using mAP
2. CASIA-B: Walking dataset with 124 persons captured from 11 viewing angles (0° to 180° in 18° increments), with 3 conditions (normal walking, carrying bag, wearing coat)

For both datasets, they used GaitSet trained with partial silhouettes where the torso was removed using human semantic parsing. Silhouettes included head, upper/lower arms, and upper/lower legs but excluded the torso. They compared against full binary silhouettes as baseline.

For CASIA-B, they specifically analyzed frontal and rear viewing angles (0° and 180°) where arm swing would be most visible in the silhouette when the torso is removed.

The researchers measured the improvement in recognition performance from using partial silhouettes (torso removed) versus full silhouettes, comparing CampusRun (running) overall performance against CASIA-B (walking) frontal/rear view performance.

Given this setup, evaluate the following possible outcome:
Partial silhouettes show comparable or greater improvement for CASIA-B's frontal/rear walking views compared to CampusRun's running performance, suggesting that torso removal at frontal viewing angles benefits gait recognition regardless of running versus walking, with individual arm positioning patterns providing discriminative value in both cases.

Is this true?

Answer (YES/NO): YES